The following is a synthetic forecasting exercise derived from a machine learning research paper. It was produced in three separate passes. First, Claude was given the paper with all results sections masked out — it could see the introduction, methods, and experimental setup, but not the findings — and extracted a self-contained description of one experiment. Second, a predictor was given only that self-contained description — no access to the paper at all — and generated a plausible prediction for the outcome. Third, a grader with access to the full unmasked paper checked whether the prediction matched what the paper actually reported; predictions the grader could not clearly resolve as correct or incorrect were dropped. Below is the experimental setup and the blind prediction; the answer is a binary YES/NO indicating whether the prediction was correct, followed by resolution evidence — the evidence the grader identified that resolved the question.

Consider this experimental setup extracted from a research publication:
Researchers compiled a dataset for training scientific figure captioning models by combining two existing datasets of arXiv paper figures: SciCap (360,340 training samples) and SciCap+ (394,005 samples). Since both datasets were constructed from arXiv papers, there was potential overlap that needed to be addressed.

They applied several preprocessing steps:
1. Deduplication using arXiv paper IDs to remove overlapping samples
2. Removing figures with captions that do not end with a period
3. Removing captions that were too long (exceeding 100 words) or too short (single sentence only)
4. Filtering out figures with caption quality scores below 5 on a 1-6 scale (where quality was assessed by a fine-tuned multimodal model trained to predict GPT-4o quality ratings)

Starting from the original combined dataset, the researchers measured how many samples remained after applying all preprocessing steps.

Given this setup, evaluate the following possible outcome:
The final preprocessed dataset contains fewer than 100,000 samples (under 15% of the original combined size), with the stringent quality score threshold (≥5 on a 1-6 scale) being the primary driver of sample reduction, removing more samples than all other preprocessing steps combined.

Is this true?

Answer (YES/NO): NO